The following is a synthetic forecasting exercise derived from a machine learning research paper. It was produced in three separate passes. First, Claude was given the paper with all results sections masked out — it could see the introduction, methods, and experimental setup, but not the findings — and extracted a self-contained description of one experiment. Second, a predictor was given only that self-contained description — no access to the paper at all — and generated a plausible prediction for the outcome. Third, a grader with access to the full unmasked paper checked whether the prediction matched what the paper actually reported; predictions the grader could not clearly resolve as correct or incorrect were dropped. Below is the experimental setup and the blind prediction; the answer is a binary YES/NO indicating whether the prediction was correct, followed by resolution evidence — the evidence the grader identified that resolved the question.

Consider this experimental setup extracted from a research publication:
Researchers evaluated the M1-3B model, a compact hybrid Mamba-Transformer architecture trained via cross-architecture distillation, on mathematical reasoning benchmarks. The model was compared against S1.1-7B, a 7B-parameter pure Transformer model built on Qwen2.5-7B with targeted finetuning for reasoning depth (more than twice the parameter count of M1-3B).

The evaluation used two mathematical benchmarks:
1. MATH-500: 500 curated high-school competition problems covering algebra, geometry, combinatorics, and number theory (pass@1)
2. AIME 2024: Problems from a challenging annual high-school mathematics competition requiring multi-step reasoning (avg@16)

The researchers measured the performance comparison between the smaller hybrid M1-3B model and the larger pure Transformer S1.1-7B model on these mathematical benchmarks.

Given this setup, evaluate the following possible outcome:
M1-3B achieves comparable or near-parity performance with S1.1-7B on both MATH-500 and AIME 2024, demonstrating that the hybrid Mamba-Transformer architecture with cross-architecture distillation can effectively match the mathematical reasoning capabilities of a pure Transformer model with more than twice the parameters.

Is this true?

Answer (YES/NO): NO